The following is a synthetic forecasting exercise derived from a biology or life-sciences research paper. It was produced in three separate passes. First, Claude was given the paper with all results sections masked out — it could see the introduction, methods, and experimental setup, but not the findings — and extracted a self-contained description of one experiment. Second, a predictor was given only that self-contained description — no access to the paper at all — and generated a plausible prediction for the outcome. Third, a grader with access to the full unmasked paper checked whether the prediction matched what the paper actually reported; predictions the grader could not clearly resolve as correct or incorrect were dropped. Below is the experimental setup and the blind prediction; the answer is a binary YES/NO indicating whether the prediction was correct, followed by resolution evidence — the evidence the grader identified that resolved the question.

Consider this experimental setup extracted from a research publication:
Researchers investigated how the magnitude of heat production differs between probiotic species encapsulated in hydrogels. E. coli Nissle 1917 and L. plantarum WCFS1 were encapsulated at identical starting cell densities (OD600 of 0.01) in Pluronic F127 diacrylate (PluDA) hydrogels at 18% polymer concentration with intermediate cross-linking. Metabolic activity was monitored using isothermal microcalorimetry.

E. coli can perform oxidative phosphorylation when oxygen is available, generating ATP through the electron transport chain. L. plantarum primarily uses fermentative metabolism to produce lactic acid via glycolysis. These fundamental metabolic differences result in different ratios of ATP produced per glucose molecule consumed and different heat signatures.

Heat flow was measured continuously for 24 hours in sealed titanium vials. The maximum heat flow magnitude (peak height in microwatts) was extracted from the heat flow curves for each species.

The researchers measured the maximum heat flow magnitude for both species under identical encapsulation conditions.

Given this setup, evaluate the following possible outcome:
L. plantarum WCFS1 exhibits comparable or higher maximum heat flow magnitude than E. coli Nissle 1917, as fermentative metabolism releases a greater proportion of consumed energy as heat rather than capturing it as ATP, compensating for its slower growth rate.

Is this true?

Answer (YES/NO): NO